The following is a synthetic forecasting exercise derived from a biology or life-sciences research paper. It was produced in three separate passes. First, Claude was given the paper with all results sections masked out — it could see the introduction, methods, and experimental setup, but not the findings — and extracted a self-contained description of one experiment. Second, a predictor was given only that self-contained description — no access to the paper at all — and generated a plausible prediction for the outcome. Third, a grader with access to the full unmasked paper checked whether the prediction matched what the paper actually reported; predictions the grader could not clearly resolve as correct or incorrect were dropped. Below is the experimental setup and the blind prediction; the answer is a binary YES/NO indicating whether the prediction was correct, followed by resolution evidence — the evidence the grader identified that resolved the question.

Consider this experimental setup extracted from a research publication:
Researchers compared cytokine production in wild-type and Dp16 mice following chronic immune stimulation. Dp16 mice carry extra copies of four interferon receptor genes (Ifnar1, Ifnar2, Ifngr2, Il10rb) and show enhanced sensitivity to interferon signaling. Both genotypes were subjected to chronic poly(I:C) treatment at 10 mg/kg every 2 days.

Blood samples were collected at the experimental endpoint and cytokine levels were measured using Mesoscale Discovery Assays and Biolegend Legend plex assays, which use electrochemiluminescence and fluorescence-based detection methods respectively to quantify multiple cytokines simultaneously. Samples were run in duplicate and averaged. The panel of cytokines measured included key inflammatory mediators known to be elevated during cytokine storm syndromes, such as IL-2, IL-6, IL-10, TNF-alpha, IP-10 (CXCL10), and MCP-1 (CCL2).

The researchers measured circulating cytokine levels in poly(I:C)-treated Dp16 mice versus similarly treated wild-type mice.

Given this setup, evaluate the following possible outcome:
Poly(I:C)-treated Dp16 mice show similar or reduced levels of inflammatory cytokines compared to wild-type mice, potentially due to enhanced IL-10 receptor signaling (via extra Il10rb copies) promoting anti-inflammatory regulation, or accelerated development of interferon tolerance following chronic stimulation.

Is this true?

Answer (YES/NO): NO